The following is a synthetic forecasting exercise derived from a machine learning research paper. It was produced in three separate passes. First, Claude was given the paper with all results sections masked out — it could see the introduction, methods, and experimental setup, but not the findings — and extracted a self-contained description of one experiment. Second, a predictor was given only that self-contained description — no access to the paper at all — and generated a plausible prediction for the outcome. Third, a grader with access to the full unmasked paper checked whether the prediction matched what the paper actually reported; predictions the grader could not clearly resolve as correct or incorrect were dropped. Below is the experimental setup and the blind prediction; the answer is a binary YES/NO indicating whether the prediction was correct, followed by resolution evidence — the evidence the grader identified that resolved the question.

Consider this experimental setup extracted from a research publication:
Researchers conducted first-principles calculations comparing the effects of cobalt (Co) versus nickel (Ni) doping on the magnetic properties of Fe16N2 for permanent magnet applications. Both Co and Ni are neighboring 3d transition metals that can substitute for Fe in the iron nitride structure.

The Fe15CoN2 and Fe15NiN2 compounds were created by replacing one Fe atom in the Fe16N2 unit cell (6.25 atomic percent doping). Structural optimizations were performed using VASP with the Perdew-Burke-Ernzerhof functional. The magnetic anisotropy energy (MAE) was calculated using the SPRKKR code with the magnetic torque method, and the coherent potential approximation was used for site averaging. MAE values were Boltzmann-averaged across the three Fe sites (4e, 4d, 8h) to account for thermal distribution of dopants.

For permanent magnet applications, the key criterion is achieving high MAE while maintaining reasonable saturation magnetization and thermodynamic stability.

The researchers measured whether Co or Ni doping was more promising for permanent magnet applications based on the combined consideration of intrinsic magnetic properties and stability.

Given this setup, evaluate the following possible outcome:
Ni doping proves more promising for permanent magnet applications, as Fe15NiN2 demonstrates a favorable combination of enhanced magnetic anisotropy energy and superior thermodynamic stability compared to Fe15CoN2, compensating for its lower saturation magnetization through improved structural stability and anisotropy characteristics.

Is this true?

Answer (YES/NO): NO